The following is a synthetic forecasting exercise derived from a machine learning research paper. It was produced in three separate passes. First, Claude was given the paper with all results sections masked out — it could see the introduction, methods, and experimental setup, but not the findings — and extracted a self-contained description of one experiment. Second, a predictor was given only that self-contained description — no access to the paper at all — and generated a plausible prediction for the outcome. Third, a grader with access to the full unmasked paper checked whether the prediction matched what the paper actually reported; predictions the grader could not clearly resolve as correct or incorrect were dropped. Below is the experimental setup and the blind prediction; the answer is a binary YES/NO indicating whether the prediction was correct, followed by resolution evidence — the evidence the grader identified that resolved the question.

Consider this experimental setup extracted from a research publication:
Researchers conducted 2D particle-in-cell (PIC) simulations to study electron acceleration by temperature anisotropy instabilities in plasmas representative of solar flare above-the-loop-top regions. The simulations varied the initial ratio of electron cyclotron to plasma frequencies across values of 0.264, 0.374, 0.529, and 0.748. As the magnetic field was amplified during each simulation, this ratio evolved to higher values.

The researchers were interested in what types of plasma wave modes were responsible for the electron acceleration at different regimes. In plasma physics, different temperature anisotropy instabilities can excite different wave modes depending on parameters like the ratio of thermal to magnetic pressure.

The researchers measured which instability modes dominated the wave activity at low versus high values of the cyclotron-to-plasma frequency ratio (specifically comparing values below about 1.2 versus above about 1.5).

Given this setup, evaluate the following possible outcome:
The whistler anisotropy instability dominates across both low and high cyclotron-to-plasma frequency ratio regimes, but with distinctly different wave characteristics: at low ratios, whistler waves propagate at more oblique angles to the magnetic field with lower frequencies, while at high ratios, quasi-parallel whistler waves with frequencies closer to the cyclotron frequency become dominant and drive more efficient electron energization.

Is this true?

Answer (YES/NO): NO